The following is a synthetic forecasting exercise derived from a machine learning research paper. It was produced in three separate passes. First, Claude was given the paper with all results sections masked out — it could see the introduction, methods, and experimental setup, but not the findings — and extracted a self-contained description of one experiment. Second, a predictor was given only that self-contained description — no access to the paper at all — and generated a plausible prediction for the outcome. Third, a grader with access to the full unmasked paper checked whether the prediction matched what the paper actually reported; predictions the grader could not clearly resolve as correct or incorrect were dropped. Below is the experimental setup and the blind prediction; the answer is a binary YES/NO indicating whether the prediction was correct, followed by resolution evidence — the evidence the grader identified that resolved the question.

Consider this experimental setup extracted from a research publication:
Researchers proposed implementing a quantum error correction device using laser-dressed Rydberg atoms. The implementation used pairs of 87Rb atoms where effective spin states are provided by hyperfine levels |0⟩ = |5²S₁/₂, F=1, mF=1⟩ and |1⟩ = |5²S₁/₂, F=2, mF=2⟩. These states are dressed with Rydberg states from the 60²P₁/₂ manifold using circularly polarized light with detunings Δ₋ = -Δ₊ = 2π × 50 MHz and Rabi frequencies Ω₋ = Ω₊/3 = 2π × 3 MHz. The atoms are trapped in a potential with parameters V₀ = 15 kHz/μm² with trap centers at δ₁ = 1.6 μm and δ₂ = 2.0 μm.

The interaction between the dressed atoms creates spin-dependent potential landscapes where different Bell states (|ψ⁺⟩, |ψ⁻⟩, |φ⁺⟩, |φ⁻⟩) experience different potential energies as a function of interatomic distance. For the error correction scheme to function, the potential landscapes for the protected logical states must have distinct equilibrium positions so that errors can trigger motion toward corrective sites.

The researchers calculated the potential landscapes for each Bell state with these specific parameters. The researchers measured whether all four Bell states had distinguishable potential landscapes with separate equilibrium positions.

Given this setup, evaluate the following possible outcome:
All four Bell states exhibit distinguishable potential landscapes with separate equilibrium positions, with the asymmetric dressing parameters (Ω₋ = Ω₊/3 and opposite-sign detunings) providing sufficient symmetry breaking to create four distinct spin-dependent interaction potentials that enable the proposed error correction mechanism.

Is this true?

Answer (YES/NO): NO